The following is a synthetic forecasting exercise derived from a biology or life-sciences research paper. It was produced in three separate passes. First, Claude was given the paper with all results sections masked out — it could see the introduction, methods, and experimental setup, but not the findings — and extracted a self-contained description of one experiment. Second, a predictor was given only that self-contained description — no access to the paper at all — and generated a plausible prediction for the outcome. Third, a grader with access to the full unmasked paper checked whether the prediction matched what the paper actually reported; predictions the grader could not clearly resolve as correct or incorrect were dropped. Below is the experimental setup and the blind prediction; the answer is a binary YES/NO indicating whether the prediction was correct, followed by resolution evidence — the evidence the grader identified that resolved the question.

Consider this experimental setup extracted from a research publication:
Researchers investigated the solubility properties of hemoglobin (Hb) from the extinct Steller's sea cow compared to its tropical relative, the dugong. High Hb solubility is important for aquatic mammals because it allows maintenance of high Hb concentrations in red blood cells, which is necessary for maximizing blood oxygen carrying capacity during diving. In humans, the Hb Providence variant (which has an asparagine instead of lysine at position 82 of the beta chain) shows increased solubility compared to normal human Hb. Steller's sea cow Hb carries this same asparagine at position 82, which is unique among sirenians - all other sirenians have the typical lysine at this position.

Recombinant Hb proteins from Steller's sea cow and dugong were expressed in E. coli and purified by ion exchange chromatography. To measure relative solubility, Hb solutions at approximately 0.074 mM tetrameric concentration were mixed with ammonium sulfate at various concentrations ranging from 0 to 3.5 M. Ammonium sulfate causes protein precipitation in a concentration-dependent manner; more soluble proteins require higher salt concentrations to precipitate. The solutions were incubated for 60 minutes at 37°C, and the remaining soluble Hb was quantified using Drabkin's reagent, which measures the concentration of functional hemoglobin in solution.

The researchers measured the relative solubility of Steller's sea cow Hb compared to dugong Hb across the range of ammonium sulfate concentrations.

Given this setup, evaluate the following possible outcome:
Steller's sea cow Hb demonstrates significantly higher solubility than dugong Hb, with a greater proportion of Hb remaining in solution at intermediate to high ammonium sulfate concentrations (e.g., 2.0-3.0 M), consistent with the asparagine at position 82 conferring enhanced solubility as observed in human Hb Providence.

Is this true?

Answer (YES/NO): YES